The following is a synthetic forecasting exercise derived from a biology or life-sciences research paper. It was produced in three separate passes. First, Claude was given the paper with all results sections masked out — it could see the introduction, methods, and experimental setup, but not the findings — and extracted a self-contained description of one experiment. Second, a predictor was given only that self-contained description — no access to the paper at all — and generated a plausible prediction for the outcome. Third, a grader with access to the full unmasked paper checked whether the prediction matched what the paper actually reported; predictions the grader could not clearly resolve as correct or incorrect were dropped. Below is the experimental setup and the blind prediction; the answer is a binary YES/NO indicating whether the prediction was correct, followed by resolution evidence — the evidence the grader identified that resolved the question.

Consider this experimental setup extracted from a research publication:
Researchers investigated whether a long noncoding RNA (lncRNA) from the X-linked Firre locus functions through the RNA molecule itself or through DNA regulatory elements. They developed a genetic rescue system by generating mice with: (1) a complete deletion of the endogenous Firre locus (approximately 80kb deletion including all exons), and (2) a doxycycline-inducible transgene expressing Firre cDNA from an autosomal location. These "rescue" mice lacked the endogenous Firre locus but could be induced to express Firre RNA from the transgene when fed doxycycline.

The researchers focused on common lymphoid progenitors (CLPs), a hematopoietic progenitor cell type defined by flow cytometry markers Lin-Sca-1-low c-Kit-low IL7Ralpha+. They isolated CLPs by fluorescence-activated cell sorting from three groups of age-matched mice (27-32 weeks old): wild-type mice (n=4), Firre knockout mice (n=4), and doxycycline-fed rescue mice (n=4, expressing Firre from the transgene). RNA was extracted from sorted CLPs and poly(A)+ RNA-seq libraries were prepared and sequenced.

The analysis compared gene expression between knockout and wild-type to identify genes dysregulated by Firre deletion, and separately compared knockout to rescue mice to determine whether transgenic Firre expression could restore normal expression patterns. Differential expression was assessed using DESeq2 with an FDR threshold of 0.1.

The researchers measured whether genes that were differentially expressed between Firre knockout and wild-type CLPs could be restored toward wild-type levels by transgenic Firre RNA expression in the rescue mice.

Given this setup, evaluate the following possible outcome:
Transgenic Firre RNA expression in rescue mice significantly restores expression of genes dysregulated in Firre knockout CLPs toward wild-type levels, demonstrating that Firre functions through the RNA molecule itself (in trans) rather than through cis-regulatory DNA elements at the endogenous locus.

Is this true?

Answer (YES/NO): YES